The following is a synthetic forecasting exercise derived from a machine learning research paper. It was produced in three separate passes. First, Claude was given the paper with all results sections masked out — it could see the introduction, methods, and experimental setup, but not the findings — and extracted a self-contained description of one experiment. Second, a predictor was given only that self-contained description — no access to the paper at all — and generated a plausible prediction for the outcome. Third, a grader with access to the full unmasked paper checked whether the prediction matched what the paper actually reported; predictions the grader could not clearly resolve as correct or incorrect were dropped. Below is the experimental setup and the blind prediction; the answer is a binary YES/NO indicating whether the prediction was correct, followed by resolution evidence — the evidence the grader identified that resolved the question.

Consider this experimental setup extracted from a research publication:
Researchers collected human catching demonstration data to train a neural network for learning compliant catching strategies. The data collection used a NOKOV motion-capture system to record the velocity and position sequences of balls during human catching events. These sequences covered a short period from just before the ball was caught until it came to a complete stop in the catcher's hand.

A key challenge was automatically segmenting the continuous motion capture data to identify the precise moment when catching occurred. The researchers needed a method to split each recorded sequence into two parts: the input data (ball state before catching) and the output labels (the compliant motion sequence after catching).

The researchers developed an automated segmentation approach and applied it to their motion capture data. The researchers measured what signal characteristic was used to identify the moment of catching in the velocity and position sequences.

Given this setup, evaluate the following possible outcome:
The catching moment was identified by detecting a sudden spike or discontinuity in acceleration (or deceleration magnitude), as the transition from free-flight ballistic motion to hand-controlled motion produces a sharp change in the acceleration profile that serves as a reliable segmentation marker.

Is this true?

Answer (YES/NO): YES